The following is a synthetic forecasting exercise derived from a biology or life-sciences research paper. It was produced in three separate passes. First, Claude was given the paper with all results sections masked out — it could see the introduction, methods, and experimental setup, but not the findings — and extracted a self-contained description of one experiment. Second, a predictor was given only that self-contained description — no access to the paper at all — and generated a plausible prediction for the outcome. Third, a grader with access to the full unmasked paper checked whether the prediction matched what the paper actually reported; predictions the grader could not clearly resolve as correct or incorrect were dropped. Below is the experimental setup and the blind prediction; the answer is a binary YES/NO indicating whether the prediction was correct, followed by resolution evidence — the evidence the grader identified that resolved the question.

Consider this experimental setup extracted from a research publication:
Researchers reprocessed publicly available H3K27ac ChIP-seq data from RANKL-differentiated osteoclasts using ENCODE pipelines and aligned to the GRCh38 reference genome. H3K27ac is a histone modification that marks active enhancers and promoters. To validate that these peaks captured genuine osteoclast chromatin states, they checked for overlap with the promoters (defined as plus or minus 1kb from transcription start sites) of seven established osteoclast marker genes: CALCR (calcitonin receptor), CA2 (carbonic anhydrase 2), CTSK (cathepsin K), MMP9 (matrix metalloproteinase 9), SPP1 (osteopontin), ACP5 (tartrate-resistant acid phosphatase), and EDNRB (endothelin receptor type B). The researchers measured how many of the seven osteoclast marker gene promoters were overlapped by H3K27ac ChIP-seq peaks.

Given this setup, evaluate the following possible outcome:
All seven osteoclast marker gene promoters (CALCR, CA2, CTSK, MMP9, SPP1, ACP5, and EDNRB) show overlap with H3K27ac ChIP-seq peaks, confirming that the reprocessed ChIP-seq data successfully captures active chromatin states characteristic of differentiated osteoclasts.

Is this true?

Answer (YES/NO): NO